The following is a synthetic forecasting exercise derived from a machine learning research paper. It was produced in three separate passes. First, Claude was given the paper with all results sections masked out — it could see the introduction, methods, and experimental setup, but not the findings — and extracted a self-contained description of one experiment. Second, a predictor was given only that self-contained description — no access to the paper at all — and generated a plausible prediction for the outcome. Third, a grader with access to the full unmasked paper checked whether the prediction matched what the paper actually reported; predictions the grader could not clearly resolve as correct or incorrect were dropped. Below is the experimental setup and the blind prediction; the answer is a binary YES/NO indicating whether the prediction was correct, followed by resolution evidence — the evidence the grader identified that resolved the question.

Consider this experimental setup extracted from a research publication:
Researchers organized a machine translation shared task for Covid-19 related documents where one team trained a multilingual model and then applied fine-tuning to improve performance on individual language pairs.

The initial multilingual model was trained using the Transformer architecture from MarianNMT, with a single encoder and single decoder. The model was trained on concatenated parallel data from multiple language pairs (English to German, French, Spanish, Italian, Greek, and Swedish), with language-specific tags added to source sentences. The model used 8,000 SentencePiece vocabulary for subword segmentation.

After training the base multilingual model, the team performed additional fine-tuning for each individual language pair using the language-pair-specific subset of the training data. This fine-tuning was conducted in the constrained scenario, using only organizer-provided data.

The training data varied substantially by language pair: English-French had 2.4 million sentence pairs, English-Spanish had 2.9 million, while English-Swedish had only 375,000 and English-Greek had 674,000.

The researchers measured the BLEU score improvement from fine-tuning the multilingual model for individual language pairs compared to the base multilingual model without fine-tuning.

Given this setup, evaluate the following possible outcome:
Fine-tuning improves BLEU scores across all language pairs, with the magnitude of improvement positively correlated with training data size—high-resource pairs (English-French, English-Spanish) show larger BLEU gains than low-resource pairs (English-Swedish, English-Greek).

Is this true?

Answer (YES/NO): NO